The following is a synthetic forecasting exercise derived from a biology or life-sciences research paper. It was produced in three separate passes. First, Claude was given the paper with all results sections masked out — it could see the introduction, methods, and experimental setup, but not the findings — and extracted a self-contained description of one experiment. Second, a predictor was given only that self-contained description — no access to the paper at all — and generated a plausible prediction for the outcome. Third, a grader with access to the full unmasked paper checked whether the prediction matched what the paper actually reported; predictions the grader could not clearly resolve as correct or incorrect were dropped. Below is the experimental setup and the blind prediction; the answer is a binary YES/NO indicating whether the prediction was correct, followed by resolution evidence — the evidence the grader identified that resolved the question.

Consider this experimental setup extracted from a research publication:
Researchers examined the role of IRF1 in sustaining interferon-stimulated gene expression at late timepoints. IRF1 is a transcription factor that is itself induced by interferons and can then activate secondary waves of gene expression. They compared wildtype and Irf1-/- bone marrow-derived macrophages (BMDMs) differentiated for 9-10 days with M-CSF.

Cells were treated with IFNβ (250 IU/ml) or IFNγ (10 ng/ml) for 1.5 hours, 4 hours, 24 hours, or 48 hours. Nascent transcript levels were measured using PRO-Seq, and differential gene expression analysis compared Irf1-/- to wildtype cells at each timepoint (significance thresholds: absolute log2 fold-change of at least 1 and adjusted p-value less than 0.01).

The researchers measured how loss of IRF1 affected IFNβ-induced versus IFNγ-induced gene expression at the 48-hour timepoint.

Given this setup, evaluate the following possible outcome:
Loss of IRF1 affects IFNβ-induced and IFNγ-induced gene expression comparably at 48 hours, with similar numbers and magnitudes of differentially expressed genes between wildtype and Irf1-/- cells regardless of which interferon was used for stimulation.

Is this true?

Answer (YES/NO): NO